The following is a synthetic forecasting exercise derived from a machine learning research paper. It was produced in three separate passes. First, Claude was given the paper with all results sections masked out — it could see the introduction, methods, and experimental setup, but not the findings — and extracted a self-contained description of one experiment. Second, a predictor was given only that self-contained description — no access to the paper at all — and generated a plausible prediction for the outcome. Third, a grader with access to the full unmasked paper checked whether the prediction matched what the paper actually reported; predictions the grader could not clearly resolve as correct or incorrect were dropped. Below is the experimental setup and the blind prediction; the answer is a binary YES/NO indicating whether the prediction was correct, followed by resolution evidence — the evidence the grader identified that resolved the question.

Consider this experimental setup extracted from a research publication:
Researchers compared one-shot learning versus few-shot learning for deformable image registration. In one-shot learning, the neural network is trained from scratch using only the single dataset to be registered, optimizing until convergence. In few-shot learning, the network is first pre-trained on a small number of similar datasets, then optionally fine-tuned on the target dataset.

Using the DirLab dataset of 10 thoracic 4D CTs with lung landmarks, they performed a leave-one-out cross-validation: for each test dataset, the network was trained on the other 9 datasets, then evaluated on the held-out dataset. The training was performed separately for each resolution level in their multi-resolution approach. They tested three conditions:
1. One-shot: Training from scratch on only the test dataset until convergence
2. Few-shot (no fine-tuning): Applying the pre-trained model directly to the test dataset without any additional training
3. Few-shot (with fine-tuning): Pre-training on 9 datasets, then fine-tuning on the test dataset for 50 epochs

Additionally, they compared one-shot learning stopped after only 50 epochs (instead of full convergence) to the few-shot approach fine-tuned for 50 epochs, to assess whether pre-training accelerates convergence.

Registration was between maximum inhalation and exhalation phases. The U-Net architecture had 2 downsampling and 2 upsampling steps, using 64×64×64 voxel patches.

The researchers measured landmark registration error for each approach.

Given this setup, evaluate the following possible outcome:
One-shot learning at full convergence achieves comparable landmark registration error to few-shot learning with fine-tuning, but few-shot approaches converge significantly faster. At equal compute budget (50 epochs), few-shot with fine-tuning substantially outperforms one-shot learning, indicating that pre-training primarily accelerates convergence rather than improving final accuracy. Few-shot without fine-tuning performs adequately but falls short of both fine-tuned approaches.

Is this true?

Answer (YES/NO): NO